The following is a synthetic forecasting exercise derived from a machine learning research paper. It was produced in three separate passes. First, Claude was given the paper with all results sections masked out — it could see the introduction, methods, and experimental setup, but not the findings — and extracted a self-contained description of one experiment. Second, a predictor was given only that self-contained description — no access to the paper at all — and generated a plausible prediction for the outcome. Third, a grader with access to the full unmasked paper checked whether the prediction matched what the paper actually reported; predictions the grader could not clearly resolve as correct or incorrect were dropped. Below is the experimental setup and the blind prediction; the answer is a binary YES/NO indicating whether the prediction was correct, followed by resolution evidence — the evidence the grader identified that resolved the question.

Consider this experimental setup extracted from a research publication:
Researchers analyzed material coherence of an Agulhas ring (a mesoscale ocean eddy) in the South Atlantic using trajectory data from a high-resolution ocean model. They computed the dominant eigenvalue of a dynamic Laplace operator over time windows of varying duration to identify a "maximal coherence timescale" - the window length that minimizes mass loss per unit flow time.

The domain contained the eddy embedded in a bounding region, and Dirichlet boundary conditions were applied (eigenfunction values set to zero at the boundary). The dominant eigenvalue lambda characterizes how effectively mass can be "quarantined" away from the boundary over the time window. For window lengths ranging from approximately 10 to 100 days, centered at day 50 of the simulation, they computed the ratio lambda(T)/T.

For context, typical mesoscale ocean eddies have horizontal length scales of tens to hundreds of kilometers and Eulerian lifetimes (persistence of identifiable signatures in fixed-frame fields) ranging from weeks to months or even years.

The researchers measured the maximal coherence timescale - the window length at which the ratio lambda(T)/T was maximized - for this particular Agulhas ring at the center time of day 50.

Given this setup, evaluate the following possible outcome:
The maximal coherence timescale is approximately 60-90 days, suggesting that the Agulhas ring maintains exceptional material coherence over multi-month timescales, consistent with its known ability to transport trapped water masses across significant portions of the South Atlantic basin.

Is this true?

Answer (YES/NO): NO